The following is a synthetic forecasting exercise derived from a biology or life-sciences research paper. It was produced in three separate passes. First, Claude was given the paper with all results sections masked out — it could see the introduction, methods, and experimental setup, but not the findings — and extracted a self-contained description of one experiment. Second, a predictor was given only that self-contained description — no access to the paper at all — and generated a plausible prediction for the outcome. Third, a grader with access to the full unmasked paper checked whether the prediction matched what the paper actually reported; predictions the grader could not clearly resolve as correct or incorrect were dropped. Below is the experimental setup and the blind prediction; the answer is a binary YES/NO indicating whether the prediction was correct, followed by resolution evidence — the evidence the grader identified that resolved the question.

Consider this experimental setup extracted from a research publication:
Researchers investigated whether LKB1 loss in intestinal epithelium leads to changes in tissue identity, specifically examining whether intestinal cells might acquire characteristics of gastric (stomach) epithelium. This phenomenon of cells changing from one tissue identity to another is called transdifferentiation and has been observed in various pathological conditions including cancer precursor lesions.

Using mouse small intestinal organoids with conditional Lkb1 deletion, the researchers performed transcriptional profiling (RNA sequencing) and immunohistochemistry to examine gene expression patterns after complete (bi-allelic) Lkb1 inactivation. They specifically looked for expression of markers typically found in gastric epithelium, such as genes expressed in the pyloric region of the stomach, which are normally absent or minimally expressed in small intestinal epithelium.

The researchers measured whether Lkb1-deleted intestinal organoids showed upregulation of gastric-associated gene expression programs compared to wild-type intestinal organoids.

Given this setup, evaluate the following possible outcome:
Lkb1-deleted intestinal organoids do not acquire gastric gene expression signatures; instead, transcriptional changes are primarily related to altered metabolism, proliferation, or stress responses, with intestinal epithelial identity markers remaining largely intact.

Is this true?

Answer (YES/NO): NO